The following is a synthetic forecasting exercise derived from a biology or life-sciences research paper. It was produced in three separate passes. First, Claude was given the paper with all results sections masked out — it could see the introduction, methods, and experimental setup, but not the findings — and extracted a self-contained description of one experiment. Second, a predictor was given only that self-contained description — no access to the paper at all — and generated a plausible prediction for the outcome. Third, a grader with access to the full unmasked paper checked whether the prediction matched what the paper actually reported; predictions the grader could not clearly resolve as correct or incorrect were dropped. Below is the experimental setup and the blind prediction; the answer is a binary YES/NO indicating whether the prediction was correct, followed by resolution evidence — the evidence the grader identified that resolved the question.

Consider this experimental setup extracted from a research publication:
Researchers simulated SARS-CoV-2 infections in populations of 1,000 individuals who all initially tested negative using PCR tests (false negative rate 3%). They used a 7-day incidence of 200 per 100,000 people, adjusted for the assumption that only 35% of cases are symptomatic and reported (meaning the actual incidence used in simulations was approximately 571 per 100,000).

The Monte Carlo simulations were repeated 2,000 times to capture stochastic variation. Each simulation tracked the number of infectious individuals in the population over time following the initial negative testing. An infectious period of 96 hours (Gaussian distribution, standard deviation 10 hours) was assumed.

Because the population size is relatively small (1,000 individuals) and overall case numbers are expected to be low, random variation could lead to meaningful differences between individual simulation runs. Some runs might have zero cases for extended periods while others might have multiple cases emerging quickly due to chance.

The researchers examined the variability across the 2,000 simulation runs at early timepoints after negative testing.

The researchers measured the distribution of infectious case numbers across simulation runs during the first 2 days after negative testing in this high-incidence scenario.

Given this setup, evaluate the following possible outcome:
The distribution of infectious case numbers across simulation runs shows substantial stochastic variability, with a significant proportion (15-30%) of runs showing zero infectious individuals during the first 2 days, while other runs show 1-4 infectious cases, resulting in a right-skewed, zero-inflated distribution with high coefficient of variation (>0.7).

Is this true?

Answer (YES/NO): NO